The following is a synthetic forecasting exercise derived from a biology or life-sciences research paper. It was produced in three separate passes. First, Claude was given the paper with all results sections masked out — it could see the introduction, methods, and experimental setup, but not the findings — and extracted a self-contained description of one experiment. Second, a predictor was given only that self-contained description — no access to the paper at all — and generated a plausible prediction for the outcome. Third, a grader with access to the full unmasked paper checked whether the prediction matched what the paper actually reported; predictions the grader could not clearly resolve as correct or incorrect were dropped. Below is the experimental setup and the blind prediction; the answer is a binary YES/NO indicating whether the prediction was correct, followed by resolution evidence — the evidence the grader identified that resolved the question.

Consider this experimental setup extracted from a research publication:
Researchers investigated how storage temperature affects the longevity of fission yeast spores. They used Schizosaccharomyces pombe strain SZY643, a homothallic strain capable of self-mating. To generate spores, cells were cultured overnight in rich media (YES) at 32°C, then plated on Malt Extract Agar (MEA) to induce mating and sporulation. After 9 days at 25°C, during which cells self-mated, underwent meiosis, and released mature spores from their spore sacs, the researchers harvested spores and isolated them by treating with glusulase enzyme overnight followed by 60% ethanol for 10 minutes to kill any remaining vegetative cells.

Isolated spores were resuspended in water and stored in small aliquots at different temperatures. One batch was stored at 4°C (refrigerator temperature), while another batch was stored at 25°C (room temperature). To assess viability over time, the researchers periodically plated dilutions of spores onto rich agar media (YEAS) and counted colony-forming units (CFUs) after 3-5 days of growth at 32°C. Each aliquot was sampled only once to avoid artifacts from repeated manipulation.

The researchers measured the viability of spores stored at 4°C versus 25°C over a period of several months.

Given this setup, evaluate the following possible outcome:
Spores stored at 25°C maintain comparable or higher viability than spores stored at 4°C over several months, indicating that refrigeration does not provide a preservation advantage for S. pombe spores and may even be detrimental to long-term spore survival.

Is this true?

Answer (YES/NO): NO